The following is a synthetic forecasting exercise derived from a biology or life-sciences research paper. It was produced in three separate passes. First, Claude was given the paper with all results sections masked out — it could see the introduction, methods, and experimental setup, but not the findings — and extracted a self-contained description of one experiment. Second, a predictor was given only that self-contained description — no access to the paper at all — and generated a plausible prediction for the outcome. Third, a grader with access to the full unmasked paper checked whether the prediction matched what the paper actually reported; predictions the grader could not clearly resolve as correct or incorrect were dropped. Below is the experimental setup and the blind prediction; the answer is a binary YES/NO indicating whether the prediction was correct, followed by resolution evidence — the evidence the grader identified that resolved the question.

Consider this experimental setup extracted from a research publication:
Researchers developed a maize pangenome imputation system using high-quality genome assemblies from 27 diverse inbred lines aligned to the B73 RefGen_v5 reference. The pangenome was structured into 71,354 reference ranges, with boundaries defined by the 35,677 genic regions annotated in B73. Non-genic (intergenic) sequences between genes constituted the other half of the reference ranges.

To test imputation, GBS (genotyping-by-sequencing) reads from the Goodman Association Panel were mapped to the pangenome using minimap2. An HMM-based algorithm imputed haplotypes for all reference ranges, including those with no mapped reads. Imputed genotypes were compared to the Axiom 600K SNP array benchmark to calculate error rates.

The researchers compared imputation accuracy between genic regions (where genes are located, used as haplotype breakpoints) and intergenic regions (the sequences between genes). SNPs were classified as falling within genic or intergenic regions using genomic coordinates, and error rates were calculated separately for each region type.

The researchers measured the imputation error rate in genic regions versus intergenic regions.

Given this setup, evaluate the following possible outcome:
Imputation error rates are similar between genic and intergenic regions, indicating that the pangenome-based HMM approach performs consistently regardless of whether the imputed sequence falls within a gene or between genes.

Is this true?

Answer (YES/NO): YES